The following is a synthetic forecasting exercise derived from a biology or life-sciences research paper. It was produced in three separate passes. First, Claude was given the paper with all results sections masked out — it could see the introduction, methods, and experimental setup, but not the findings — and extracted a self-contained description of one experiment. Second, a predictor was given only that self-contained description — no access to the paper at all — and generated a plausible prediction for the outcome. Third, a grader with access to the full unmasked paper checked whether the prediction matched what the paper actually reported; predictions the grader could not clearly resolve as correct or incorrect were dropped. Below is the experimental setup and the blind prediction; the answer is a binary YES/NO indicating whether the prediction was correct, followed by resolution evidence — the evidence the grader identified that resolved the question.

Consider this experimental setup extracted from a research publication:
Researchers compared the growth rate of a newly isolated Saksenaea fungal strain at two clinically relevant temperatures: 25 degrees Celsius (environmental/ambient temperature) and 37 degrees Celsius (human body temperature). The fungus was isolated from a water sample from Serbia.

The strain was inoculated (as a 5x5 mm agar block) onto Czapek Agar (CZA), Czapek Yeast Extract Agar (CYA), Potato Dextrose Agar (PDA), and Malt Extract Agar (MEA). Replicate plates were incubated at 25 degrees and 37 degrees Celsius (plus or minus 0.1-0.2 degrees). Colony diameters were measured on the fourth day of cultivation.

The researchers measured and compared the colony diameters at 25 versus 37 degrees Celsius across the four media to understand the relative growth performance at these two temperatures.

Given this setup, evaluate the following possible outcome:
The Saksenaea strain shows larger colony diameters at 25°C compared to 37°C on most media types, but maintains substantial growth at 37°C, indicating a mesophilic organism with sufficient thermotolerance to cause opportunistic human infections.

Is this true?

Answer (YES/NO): YES